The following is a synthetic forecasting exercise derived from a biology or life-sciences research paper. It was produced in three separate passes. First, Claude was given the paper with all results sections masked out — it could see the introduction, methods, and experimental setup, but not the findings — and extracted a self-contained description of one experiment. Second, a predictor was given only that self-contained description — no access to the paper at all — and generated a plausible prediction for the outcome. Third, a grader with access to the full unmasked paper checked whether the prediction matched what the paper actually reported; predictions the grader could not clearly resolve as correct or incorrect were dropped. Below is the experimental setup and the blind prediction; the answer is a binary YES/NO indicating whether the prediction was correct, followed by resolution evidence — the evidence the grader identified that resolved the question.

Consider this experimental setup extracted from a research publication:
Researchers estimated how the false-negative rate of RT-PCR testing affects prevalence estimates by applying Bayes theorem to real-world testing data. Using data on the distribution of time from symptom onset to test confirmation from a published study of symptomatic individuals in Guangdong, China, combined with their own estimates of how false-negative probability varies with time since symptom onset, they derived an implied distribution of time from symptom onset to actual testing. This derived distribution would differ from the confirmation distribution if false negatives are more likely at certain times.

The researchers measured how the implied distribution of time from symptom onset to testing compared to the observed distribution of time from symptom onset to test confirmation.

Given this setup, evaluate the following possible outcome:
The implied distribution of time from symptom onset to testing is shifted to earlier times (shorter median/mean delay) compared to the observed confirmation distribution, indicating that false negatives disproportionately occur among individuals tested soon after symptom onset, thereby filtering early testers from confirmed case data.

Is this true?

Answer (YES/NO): NO